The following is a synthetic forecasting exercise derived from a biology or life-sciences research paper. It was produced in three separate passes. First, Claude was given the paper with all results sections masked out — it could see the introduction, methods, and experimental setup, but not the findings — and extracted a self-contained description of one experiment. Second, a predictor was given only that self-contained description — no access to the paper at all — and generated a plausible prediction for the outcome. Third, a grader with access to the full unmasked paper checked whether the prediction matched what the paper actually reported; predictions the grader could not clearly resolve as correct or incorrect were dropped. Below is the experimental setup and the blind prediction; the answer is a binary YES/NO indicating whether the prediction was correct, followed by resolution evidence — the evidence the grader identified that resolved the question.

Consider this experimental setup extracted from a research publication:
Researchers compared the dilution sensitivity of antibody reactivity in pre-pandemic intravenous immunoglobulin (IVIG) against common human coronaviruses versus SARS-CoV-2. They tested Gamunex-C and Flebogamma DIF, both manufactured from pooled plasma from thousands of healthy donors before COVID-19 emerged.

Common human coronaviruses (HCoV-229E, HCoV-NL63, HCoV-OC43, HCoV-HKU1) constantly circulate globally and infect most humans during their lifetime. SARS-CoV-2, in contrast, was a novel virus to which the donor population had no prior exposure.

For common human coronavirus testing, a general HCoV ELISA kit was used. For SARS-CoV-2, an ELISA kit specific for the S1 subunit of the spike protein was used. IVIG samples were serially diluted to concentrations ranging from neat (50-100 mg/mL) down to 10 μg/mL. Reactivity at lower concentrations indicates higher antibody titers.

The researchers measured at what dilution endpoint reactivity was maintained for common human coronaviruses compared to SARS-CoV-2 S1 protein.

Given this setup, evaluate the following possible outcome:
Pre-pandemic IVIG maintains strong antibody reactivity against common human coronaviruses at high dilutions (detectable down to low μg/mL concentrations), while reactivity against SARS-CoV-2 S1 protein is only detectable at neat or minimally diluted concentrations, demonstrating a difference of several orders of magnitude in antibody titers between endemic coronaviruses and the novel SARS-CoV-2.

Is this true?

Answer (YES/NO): NO